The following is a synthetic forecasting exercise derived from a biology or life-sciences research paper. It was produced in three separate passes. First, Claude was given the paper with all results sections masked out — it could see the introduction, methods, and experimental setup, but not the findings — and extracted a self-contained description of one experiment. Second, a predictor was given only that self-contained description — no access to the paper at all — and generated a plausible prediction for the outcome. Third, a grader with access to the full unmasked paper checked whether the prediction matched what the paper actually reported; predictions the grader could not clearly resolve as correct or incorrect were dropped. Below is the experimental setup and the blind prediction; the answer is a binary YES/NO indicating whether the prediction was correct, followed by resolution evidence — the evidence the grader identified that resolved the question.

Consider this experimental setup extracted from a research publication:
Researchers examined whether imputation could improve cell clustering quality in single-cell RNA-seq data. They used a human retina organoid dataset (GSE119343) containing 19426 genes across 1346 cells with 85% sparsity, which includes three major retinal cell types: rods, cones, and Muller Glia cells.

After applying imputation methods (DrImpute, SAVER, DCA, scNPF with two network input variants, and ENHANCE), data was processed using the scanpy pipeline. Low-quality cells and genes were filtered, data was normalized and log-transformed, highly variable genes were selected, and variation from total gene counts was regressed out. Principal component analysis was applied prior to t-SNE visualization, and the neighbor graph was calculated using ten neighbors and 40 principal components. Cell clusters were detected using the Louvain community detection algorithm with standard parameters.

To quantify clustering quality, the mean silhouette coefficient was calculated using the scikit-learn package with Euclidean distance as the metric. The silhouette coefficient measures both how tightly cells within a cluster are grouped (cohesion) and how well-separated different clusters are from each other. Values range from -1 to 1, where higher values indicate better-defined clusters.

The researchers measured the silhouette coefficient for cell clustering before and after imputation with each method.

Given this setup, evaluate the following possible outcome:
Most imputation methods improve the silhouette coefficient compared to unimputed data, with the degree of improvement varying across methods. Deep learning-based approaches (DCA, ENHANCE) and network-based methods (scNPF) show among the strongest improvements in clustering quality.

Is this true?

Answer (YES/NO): NO